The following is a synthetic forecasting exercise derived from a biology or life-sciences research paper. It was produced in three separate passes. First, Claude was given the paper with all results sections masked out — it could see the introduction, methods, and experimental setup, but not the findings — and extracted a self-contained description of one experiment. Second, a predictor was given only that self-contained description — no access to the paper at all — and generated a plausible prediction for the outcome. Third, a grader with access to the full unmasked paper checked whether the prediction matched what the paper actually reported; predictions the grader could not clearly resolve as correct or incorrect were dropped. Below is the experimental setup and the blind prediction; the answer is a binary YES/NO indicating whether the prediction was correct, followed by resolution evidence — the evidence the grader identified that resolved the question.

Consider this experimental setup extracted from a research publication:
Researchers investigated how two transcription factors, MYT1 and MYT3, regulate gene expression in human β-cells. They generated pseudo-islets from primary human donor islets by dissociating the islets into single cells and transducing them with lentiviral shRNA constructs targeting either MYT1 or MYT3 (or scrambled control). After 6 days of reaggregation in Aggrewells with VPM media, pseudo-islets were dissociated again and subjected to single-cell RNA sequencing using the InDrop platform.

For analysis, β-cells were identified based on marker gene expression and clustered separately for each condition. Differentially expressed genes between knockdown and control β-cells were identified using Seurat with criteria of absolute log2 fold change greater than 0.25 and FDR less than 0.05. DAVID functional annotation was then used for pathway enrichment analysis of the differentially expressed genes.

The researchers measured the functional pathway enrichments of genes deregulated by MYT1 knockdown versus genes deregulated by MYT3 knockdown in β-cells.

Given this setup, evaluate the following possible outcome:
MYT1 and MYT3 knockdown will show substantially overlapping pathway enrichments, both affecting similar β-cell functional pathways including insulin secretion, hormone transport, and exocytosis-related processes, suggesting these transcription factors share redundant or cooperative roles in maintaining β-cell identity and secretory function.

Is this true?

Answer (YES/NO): NO